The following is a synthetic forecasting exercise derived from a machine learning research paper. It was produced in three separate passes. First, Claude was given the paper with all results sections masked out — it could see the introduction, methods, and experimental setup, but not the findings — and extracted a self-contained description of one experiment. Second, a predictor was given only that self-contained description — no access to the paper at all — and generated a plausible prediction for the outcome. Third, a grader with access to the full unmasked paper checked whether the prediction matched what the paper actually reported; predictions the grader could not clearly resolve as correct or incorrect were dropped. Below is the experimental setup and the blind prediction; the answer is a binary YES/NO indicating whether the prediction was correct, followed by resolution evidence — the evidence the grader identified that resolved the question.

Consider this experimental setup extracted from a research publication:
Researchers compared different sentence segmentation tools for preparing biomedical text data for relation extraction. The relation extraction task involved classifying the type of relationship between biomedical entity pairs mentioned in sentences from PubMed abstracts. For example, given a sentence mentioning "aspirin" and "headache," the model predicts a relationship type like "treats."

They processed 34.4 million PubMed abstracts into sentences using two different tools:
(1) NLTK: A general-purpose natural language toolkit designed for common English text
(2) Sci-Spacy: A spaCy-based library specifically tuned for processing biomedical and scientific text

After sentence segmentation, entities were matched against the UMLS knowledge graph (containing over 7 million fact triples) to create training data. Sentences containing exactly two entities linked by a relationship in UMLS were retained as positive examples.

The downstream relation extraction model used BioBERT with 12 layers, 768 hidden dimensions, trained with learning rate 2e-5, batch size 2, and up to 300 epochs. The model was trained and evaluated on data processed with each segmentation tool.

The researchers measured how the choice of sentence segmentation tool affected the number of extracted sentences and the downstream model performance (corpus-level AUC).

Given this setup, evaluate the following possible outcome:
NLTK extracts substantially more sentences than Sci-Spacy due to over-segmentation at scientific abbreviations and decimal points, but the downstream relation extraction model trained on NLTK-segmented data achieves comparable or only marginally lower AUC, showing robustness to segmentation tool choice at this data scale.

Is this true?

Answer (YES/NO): NO